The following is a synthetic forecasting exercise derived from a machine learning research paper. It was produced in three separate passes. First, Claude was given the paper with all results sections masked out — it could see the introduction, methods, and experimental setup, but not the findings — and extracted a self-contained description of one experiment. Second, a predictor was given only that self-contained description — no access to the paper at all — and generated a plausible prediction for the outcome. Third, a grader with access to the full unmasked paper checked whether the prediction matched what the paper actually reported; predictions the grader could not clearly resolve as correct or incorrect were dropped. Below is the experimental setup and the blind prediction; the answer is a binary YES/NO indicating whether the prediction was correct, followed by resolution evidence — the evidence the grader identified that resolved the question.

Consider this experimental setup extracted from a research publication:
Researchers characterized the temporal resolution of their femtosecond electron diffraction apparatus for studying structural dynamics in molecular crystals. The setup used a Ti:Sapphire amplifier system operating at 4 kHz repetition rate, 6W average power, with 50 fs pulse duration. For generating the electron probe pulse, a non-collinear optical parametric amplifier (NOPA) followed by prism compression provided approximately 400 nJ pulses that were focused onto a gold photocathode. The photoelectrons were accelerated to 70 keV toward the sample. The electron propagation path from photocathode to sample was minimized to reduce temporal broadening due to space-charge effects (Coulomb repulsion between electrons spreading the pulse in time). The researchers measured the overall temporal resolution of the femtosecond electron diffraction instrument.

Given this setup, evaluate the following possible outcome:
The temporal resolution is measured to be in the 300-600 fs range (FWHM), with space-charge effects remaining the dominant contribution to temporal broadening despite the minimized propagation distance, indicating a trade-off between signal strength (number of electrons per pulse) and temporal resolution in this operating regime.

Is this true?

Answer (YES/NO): NO